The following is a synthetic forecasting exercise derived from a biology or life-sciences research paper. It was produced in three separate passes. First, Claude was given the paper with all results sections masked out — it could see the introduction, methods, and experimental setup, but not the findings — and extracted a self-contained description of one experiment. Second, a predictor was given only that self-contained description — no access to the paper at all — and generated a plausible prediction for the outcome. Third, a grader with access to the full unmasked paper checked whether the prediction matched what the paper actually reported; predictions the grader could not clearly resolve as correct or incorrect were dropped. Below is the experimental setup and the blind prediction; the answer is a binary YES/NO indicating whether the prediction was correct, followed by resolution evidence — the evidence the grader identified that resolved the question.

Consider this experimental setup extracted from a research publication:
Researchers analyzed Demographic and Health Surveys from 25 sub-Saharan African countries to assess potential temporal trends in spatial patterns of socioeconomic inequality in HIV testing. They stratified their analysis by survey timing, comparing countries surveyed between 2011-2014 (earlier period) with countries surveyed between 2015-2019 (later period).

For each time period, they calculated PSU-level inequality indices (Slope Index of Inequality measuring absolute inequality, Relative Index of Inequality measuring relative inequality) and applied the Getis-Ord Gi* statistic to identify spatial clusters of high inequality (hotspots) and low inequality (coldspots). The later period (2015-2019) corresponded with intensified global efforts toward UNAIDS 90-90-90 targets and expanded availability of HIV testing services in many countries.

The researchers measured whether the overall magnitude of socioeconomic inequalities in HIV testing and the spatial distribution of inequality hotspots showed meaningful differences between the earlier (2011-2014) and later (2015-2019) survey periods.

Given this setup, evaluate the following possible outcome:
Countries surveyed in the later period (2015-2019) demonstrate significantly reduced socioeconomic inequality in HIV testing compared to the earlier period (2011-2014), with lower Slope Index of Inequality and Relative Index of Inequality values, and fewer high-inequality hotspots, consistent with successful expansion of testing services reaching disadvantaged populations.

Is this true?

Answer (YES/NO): NO